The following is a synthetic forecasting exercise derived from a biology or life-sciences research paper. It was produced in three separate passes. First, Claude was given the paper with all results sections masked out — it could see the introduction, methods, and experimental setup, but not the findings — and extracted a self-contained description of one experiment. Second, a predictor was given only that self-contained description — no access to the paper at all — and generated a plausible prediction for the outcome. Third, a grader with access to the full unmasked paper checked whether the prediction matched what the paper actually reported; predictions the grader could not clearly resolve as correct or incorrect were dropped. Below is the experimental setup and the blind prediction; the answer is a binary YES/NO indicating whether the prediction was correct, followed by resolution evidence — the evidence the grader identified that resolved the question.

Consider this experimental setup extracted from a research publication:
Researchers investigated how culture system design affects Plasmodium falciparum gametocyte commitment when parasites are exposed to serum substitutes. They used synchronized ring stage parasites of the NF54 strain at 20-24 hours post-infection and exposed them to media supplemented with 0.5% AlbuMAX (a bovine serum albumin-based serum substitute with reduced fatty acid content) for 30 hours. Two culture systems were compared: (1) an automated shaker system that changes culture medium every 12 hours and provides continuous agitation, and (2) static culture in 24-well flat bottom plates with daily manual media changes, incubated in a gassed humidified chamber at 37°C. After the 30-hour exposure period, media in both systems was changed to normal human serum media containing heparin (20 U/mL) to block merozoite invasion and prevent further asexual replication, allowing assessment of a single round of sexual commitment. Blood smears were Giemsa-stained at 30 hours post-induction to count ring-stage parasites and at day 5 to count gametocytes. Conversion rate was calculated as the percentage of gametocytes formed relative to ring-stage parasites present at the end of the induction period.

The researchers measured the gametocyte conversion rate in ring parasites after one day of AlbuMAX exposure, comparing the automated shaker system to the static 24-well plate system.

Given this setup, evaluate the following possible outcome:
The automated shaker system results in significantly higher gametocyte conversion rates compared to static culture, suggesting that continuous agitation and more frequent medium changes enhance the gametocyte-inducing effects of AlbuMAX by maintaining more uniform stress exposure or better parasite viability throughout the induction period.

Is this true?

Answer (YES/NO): NO